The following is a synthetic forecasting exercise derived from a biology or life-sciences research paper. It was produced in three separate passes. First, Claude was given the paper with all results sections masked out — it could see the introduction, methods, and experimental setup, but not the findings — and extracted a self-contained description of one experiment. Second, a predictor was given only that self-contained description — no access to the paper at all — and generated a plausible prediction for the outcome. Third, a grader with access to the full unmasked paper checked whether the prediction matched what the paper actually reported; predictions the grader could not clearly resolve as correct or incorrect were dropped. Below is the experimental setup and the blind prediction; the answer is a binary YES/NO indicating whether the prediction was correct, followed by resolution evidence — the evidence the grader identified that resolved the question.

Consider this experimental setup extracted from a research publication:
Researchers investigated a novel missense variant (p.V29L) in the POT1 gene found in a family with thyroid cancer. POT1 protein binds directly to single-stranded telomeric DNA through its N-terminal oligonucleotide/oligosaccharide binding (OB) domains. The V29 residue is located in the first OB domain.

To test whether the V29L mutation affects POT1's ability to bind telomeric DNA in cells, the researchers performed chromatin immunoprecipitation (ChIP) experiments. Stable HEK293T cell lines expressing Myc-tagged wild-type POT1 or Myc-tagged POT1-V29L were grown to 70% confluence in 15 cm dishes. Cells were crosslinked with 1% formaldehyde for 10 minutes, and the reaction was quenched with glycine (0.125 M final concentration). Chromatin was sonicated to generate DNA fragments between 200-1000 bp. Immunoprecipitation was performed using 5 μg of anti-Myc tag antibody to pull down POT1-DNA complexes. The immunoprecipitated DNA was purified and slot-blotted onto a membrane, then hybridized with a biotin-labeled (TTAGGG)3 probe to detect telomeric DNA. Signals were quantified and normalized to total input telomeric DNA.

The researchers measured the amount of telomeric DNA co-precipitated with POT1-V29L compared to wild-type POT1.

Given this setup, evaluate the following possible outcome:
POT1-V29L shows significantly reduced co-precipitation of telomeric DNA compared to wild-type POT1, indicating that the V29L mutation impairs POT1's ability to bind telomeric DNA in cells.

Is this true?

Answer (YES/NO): YES